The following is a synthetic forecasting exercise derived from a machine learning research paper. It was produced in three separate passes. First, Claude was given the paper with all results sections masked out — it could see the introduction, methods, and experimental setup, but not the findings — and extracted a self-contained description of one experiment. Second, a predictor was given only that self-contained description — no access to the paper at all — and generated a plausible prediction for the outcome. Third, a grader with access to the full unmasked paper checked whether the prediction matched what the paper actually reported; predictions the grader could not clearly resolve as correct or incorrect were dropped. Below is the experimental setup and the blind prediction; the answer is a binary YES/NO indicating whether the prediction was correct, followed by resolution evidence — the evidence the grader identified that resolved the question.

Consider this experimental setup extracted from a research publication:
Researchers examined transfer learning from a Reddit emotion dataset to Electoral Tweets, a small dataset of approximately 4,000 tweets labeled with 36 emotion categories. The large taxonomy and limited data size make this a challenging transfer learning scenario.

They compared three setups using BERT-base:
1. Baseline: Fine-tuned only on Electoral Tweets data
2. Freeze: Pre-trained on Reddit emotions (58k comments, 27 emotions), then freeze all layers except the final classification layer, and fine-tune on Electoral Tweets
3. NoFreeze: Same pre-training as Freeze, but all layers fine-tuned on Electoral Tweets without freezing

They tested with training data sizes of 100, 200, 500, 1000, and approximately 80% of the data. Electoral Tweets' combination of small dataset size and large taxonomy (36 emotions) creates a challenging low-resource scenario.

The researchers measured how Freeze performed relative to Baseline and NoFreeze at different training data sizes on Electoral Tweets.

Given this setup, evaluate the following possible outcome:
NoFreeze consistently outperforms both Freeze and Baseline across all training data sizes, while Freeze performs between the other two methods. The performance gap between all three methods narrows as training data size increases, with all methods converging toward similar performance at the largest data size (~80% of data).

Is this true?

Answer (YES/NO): NO